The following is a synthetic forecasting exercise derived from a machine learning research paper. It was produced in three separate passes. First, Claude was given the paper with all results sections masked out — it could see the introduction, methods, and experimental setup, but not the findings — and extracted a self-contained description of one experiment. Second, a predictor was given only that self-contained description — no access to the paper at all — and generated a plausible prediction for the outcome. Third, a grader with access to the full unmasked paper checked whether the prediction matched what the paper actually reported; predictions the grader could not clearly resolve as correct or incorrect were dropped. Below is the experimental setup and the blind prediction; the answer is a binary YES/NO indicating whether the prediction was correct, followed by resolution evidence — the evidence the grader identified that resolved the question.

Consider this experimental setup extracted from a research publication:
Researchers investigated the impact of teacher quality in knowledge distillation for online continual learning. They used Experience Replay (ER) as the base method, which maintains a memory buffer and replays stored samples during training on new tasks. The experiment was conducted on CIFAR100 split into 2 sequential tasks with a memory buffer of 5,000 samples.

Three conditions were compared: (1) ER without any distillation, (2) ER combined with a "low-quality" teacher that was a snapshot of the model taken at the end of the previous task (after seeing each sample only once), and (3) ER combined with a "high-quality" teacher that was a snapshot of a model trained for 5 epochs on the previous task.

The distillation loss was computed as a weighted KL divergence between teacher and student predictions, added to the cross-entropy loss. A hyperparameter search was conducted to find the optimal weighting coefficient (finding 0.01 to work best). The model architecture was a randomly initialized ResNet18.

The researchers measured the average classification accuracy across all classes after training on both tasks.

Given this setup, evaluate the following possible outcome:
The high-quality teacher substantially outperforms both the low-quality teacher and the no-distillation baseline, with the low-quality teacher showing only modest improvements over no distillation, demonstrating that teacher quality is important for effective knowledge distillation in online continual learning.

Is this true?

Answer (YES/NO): YES